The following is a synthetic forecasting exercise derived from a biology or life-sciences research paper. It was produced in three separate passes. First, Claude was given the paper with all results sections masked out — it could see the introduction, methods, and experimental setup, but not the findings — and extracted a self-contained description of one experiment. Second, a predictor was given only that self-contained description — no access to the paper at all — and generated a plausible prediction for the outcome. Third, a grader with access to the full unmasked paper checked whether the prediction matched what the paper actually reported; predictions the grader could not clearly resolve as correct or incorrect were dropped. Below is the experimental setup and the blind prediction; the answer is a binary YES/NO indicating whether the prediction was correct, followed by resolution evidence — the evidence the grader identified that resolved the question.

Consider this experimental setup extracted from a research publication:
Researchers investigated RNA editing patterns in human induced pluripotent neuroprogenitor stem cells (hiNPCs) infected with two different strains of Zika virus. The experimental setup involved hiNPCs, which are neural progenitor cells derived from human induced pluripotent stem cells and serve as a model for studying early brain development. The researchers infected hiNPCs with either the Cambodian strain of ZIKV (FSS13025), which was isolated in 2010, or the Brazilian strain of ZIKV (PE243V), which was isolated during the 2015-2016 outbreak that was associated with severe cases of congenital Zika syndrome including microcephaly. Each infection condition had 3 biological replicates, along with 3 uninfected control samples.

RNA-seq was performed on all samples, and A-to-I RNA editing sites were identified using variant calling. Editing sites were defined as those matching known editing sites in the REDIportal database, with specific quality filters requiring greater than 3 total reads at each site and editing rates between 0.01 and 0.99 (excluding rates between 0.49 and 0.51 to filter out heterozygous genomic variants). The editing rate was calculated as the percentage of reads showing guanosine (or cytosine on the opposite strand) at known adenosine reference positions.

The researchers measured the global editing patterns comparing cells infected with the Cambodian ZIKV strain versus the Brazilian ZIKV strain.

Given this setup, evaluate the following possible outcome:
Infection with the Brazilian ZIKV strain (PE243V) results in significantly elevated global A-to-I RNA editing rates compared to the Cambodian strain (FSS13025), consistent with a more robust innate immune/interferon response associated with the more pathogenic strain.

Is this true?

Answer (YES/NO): NO